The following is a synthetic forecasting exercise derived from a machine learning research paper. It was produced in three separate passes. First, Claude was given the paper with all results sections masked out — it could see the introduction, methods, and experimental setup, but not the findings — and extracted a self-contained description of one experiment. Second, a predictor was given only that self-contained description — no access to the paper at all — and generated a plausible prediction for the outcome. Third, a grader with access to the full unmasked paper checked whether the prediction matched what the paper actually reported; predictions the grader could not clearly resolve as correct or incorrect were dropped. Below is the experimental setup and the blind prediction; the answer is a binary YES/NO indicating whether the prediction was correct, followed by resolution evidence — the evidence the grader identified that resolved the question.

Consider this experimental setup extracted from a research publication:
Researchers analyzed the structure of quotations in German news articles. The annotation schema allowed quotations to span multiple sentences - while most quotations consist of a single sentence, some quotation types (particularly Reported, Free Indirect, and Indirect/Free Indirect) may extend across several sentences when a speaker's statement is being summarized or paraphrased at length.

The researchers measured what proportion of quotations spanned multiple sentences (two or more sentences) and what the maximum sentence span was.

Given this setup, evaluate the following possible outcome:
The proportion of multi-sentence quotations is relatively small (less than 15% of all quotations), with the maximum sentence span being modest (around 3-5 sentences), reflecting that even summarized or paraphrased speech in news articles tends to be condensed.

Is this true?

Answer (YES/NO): NO